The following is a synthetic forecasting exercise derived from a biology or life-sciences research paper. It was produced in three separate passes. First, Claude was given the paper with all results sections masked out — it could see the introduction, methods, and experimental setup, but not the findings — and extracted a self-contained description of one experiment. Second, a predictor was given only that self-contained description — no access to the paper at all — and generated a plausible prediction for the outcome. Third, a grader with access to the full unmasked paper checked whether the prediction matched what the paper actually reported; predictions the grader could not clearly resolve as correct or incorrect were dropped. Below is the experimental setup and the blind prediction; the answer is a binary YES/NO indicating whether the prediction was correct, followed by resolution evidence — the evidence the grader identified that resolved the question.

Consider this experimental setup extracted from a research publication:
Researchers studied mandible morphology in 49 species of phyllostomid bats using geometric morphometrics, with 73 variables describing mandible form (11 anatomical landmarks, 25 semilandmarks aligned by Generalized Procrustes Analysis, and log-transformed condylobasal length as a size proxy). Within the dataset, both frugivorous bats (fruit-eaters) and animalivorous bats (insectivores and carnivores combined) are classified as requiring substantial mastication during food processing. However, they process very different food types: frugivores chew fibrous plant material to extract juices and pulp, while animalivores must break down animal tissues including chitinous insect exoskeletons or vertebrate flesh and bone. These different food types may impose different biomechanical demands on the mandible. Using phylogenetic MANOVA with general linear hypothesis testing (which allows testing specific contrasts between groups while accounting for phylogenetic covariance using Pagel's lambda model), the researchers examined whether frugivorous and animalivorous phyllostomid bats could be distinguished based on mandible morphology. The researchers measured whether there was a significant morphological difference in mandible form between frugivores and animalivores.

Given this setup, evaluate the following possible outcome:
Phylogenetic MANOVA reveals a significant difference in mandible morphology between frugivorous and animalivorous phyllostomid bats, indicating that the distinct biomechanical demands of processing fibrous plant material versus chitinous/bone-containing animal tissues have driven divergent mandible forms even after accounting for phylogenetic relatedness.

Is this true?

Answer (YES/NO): YES